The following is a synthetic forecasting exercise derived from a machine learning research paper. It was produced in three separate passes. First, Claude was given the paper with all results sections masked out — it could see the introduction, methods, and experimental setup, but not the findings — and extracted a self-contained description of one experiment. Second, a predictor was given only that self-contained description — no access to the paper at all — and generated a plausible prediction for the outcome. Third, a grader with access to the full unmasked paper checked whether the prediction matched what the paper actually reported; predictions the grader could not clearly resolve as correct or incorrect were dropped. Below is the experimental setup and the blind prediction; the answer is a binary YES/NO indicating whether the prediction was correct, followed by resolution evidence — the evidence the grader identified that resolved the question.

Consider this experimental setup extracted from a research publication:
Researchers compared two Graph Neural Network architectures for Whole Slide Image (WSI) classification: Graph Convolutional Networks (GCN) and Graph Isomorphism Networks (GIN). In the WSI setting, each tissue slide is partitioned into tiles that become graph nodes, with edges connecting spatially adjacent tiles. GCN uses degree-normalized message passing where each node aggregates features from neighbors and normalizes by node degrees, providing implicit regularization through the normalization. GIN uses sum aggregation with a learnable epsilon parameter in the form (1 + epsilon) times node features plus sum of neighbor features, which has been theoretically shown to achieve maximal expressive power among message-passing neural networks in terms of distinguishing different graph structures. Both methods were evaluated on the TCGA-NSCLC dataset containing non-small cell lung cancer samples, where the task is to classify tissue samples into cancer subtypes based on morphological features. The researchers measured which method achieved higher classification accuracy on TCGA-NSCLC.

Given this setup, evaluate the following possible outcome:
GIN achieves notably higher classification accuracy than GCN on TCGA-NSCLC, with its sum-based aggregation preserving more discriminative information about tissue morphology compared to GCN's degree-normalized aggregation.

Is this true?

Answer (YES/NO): NO